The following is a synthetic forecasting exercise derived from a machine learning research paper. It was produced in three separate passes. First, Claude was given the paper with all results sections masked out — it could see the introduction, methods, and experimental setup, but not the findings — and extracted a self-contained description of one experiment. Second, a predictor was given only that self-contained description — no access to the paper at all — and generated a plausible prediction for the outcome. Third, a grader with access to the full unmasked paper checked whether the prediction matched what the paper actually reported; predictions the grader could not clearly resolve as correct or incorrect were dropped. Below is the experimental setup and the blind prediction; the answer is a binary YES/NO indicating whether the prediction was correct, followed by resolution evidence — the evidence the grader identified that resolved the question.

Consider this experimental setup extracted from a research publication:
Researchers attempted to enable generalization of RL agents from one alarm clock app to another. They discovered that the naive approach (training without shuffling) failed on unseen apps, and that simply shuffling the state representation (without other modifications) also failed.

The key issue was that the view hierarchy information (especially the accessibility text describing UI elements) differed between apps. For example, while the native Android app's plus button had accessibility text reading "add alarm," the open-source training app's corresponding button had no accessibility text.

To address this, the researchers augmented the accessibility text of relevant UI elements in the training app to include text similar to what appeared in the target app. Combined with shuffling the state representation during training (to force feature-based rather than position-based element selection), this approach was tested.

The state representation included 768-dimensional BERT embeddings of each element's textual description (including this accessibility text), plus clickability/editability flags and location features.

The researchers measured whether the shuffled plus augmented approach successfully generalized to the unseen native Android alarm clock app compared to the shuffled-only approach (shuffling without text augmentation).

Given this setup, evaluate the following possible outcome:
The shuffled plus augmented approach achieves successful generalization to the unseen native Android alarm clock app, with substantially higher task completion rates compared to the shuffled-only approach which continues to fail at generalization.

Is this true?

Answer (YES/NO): YES